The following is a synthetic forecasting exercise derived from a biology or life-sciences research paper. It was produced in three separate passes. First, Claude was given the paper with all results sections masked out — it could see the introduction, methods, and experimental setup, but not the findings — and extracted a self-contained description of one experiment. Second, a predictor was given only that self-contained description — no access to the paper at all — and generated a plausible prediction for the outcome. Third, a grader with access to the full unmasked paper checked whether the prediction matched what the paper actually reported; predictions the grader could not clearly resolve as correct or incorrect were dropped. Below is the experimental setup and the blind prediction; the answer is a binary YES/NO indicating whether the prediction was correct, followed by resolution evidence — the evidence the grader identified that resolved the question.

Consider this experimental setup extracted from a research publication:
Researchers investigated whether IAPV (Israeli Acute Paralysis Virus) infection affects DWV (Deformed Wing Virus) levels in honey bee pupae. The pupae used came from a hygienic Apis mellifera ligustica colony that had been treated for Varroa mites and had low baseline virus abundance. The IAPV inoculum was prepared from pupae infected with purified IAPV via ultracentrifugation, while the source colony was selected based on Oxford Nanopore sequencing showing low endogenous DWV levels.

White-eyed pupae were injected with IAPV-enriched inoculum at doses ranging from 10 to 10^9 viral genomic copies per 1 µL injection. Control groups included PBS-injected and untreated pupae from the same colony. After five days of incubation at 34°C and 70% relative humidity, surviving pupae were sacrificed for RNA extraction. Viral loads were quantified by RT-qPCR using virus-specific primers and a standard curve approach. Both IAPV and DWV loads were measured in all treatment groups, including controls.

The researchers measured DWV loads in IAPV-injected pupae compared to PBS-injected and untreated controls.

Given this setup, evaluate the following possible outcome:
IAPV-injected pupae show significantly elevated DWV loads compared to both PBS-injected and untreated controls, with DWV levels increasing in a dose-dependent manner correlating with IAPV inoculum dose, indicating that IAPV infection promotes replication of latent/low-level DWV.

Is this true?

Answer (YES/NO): NO